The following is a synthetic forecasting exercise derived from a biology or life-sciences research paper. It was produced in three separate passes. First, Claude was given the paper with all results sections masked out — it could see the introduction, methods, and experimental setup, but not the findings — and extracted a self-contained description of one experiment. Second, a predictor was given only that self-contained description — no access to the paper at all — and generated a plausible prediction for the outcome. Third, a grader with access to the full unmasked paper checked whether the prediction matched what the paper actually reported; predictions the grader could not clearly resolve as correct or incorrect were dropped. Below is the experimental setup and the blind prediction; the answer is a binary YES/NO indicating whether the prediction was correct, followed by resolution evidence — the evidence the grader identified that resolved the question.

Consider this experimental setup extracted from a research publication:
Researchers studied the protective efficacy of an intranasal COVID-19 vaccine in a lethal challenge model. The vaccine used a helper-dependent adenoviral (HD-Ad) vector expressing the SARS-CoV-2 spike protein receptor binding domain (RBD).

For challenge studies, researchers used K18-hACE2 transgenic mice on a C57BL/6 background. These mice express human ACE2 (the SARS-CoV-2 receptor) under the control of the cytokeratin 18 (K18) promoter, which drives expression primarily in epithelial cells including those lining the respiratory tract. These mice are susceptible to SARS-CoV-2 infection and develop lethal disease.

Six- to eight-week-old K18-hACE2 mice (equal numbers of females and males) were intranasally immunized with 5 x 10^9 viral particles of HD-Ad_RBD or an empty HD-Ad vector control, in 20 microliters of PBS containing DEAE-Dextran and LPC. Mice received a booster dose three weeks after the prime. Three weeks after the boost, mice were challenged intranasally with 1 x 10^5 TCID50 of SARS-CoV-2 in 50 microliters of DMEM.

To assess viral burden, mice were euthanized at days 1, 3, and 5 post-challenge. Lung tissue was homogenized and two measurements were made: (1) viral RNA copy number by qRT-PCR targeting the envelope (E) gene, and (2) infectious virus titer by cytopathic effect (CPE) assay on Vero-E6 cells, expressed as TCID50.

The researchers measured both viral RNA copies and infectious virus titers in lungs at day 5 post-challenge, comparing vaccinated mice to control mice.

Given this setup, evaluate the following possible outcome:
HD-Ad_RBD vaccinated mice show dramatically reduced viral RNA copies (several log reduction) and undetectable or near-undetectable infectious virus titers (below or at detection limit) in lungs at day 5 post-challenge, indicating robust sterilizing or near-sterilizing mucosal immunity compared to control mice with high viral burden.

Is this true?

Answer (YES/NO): YES